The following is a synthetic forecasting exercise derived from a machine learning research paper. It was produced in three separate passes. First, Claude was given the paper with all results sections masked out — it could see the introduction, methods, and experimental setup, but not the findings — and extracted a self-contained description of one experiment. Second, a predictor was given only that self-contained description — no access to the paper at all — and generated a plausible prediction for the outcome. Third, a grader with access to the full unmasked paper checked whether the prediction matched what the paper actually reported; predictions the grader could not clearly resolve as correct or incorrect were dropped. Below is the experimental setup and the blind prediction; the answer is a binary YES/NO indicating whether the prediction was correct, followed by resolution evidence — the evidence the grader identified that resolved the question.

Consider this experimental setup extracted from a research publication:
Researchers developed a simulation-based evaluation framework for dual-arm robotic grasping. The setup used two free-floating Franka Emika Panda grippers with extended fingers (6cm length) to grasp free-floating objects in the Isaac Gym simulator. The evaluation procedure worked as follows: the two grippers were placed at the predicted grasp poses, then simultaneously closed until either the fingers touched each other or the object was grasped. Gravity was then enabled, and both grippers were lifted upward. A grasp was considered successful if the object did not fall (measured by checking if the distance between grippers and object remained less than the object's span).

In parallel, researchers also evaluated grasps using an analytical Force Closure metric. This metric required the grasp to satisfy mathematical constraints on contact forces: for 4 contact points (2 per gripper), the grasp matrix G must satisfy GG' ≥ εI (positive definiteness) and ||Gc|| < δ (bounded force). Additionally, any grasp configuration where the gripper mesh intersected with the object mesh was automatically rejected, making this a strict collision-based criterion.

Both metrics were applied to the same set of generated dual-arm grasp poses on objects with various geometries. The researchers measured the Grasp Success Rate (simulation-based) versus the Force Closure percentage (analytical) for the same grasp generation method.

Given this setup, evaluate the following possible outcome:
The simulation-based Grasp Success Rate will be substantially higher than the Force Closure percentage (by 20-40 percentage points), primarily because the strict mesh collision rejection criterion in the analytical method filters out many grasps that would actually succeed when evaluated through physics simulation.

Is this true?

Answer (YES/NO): NO